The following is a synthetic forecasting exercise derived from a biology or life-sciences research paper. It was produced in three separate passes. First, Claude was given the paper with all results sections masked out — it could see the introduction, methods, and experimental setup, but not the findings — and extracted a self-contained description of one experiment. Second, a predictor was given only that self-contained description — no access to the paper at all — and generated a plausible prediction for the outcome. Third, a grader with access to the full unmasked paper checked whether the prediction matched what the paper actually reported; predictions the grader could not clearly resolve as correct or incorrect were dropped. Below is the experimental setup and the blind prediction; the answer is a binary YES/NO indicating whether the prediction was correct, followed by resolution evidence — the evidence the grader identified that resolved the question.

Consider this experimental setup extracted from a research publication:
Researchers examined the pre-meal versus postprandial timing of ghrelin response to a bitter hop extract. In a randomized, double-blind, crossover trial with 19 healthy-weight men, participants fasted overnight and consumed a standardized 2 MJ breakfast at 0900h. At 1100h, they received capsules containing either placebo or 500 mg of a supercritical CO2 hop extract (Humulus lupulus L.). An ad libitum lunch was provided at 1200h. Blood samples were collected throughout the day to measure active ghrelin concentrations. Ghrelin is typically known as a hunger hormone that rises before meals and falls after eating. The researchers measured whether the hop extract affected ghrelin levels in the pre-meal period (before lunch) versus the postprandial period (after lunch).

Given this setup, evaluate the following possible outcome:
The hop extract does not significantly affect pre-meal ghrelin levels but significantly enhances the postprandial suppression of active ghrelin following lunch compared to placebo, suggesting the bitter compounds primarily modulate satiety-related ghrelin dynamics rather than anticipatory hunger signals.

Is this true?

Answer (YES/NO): NO